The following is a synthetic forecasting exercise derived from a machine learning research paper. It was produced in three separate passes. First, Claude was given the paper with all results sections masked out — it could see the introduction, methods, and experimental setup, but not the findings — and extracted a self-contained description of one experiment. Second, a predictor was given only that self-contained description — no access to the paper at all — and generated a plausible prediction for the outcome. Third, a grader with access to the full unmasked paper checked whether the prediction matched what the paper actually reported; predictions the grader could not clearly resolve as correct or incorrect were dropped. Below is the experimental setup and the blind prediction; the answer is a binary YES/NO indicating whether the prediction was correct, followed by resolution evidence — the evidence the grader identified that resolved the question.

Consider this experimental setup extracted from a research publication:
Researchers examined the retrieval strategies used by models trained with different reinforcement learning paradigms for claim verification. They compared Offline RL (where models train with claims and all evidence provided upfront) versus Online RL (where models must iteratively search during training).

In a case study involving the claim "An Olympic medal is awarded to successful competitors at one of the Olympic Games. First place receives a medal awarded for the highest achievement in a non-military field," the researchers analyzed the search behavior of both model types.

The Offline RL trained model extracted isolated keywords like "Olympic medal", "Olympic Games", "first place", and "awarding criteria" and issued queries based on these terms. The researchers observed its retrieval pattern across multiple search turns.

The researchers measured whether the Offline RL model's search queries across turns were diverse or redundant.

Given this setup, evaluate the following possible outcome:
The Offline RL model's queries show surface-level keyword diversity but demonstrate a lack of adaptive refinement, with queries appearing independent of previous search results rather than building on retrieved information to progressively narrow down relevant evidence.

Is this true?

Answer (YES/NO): NO